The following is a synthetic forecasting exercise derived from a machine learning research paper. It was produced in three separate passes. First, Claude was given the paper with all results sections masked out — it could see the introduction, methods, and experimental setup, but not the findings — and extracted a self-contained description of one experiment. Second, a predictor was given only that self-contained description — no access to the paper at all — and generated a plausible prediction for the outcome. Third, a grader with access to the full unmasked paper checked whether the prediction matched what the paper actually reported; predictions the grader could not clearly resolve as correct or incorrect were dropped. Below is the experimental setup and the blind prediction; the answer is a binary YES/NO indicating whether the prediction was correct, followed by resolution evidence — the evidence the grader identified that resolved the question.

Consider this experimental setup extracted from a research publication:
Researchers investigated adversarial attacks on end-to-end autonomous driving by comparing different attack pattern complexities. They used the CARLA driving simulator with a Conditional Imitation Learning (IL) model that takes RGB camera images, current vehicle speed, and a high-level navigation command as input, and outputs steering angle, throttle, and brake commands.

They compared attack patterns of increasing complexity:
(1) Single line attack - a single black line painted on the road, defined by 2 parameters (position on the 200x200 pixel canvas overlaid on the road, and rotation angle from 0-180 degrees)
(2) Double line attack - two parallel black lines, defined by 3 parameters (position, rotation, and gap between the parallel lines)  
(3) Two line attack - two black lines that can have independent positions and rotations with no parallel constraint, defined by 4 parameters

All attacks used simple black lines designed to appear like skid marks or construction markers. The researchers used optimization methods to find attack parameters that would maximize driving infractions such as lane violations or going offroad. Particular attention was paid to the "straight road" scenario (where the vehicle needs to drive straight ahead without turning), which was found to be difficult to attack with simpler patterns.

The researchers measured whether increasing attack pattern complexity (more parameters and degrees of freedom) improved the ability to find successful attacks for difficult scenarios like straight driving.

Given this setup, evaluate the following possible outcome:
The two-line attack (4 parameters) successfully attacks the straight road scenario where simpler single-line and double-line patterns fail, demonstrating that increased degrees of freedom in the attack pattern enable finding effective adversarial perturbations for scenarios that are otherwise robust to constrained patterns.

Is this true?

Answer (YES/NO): YES